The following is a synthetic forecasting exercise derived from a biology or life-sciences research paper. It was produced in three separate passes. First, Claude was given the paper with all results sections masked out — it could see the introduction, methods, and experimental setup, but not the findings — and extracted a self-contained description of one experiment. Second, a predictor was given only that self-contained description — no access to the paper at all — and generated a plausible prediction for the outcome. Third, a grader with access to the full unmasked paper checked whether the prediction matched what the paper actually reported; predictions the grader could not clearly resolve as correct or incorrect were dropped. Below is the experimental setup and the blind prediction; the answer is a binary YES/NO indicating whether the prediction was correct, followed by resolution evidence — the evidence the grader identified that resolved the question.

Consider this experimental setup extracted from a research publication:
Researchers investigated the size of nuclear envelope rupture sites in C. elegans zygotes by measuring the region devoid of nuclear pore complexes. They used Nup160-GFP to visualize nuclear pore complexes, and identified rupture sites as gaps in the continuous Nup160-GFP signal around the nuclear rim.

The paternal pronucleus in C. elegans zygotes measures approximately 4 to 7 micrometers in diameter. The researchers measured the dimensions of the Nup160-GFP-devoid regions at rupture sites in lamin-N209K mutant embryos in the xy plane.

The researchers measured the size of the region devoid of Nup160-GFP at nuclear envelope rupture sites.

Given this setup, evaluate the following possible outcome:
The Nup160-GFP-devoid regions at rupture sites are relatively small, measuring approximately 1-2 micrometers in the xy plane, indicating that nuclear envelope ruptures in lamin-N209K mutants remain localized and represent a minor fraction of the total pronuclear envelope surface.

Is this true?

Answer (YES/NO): NO